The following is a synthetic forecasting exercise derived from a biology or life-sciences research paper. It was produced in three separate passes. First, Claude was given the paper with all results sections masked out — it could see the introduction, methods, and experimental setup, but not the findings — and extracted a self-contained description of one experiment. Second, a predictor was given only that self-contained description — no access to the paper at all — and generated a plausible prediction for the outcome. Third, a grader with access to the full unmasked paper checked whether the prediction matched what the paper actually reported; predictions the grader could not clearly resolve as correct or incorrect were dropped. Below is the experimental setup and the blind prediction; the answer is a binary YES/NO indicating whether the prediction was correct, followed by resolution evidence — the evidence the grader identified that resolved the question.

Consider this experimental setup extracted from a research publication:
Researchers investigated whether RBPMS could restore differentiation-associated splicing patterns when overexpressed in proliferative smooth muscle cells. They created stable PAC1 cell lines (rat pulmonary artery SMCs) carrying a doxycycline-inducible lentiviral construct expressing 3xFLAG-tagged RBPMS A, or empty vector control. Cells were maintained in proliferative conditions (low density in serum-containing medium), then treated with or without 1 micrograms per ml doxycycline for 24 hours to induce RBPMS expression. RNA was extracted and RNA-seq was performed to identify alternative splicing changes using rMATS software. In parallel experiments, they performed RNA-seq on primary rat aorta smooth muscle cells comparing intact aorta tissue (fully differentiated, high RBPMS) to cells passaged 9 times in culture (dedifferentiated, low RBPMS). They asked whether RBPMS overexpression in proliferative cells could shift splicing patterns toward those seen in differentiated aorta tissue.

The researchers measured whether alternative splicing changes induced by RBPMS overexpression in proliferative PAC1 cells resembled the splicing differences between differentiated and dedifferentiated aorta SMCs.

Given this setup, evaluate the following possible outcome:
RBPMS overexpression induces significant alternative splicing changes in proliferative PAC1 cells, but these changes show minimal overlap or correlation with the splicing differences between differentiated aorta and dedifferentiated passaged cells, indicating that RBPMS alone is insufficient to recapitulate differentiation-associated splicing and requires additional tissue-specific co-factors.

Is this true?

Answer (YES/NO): NO